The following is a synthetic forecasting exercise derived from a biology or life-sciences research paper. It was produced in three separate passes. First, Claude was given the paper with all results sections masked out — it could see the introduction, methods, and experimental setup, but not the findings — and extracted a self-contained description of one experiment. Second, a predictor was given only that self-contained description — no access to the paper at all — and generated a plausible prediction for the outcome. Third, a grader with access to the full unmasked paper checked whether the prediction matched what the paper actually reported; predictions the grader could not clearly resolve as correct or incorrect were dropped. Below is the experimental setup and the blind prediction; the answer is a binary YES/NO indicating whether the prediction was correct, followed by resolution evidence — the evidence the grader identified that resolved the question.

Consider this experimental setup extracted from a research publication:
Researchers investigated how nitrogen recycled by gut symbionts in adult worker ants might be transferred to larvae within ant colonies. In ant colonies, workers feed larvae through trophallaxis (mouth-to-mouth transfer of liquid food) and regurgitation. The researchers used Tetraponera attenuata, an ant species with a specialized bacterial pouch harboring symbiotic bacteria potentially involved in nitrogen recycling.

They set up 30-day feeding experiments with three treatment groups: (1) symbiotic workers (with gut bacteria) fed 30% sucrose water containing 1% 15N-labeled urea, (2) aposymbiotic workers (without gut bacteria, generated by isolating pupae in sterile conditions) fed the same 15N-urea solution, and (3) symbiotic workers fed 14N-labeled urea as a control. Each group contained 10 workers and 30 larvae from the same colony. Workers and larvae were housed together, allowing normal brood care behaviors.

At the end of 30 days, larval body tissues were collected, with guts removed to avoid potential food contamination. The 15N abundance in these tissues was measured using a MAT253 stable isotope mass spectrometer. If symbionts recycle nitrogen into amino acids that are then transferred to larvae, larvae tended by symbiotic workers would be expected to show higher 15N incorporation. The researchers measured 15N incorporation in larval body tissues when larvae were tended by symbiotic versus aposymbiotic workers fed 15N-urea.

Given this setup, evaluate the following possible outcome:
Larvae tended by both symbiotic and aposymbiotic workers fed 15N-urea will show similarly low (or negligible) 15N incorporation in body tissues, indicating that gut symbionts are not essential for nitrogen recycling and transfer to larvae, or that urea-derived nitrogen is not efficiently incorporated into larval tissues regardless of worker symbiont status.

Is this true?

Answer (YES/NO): NO